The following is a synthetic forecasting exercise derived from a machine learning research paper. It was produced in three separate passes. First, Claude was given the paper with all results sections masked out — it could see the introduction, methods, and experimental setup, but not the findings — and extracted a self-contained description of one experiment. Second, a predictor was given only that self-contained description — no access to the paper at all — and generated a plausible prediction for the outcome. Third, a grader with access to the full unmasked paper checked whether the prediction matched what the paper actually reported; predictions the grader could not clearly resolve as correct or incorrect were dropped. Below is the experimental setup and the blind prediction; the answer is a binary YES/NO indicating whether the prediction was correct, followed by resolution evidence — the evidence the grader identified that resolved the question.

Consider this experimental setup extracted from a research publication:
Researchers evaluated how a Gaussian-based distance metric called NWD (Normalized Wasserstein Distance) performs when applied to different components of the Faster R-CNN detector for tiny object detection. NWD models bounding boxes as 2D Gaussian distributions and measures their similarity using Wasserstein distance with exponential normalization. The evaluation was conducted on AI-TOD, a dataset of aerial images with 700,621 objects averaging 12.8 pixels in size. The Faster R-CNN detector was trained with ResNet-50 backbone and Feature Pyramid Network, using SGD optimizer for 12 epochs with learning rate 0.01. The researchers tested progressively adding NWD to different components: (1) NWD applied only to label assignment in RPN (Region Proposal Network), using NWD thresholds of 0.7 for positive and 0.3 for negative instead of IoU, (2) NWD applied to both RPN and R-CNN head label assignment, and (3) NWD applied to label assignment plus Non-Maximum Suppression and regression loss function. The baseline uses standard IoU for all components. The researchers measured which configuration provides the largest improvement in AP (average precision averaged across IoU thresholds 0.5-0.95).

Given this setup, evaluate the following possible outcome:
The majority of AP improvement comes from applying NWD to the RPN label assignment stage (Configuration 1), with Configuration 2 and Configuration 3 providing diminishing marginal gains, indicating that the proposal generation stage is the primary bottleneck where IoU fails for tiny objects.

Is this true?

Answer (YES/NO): YES